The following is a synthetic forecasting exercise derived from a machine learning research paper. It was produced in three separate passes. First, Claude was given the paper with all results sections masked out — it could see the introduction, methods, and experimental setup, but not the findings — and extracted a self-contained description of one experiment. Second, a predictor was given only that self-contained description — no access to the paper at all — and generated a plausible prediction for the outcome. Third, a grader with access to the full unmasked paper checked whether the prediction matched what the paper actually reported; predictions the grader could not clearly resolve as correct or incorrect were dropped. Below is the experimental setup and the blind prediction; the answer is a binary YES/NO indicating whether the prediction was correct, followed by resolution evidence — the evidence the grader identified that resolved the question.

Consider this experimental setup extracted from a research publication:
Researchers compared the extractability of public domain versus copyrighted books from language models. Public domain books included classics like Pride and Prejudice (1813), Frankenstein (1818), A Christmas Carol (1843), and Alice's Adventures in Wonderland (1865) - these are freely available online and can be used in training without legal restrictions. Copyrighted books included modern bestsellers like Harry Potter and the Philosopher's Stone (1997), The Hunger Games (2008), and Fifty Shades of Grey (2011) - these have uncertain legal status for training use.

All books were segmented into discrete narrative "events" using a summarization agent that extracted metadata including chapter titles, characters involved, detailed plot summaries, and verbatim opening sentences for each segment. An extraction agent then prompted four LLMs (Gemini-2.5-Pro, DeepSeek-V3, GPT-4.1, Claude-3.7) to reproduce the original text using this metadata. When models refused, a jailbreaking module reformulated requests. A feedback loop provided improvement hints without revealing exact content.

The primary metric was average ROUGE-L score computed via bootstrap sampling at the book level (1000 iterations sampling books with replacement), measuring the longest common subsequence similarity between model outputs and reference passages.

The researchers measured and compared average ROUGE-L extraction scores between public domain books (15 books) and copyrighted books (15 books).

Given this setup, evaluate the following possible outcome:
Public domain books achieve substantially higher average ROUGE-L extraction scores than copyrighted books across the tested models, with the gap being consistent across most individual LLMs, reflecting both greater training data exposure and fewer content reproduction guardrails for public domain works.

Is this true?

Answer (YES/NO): YES